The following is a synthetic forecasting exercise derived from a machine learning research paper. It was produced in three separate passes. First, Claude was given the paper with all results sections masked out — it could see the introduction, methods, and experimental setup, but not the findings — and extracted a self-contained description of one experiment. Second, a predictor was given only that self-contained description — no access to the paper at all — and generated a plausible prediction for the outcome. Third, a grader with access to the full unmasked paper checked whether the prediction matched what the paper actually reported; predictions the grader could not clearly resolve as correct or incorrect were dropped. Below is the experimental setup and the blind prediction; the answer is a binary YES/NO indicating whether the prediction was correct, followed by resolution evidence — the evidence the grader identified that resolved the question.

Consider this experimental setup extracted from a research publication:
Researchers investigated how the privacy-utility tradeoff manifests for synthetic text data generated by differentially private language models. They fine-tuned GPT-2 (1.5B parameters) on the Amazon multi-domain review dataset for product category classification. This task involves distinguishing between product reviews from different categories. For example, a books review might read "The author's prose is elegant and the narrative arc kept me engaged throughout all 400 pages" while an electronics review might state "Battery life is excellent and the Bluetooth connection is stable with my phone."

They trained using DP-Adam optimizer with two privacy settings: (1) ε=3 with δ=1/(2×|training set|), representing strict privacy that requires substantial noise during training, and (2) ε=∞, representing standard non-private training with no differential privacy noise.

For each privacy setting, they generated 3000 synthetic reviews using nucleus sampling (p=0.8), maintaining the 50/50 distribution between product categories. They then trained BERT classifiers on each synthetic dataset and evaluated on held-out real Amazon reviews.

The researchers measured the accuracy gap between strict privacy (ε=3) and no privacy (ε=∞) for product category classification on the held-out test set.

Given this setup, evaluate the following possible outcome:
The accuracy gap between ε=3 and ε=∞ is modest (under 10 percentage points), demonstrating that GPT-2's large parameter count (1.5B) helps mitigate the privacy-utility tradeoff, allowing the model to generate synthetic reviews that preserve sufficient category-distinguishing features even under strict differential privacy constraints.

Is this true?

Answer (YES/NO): YES